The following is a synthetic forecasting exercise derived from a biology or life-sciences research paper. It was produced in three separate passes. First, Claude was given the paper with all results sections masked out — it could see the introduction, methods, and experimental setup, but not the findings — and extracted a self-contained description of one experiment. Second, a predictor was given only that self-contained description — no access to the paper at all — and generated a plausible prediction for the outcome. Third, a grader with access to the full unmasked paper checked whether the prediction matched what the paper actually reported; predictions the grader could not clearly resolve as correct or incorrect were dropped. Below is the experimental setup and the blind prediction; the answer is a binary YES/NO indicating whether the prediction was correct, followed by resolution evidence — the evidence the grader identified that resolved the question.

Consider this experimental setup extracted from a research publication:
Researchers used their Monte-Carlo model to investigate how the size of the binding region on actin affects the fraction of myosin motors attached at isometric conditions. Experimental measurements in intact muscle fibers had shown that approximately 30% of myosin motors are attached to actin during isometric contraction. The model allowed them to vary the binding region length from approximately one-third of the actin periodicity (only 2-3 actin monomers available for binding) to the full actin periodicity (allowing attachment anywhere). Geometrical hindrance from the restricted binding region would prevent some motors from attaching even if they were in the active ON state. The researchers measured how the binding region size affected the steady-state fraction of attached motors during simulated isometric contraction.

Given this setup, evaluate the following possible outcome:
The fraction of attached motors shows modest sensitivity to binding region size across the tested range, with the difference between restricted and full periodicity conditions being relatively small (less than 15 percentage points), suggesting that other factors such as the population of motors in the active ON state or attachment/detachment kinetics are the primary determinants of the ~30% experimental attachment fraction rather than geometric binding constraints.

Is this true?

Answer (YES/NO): NO